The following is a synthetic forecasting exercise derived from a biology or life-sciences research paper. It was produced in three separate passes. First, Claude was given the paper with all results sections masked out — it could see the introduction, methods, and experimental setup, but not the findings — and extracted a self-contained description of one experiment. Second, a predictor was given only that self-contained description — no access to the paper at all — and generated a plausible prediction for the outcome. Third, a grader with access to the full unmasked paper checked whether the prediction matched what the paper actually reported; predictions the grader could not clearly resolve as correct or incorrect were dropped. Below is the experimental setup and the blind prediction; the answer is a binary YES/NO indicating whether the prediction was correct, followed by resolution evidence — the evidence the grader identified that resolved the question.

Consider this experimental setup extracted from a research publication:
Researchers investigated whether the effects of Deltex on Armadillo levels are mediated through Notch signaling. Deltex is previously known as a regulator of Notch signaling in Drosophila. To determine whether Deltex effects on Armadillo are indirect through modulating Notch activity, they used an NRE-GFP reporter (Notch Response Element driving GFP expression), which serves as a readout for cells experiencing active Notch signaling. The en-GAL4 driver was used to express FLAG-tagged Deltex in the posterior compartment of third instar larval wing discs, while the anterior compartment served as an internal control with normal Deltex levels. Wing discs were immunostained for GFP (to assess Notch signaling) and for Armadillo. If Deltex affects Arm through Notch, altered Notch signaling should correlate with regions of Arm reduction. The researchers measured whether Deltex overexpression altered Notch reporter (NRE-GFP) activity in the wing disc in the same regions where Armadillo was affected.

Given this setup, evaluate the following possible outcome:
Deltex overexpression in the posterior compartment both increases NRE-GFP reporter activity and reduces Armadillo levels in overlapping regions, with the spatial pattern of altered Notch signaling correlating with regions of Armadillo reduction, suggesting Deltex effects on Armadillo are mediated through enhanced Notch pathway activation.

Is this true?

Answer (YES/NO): NO